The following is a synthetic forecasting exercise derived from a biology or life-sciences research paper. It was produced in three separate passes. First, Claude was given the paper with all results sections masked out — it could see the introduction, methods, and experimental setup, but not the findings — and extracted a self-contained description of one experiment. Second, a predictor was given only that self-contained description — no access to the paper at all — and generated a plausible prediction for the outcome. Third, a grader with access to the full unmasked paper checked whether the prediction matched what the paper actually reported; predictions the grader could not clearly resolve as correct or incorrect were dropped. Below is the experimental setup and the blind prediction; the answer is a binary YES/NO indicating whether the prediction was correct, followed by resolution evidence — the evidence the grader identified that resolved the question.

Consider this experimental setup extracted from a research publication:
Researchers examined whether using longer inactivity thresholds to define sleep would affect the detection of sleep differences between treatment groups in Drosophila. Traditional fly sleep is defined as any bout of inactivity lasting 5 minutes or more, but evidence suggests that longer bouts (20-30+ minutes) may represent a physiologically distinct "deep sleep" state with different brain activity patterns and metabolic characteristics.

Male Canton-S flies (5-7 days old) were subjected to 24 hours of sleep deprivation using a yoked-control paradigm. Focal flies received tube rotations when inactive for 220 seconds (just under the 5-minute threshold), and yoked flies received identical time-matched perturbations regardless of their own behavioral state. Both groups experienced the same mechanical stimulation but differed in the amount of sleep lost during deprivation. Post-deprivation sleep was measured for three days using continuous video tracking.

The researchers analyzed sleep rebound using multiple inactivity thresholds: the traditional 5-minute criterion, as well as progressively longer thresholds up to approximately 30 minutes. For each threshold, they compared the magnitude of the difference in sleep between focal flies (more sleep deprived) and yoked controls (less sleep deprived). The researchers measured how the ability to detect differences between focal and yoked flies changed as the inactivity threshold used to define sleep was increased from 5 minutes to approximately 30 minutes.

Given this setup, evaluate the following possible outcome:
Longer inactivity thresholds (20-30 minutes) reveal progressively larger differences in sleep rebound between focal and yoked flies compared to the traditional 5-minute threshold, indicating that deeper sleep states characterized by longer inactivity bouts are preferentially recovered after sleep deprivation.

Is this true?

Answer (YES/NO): YES